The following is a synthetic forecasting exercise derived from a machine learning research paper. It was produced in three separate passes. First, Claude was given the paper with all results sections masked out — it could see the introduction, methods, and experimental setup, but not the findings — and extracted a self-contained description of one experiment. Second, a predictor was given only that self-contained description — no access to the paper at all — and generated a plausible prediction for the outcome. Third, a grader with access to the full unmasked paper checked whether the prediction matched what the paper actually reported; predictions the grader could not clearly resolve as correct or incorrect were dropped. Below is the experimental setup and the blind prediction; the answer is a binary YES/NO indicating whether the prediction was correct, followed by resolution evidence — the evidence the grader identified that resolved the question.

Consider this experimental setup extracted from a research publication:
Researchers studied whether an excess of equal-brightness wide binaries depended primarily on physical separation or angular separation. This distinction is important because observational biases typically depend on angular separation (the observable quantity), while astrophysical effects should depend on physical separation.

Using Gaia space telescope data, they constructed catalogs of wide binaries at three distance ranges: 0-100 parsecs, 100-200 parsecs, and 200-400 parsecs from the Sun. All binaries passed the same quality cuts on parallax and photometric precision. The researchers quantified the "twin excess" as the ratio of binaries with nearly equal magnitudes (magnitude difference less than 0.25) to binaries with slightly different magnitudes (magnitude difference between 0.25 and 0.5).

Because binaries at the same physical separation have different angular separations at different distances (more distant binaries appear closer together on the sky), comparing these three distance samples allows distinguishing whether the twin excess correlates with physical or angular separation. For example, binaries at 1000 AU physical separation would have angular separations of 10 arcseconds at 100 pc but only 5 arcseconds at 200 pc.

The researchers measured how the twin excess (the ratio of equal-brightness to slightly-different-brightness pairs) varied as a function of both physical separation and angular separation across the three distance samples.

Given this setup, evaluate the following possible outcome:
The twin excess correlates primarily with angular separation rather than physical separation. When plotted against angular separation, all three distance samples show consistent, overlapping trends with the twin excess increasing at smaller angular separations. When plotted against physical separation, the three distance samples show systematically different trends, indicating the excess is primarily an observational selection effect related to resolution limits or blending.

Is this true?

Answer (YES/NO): NO